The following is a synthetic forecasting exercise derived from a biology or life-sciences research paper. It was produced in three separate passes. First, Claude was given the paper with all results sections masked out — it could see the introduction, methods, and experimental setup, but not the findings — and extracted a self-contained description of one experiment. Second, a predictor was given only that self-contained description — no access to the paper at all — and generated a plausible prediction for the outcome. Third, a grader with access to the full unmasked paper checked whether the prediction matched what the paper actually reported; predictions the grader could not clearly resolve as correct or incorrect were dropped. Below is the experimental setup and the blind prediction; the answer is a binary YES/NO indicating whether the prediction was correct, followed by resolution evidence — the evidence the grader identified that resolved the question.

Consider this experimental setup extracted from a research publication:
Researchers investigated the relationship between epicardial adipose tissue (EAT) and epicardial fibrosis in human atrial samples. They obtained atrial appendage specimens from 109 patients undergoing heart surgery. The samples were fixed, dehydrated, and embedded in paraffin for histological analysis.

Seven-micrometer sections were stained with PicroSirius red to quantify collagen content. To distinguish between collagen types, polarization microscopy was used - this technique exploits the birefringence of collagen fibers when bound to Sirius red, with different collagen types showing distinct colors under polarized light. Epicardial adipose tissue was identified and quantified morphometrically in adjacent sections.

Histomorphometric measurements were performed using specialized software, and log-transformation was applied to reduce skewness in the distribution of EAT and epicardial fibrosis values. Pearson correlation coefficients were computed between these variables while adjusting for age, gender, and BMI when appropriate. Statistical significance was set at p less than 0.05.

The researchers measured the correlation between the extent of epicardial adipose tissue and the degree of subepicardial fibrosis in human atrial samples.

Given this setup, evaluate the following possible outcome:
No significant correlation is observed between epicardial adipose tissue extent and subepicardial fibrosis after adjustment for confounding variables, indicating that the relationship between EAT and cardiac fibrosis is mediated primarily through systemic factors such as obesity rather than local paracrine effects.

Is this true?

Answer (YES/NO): NO